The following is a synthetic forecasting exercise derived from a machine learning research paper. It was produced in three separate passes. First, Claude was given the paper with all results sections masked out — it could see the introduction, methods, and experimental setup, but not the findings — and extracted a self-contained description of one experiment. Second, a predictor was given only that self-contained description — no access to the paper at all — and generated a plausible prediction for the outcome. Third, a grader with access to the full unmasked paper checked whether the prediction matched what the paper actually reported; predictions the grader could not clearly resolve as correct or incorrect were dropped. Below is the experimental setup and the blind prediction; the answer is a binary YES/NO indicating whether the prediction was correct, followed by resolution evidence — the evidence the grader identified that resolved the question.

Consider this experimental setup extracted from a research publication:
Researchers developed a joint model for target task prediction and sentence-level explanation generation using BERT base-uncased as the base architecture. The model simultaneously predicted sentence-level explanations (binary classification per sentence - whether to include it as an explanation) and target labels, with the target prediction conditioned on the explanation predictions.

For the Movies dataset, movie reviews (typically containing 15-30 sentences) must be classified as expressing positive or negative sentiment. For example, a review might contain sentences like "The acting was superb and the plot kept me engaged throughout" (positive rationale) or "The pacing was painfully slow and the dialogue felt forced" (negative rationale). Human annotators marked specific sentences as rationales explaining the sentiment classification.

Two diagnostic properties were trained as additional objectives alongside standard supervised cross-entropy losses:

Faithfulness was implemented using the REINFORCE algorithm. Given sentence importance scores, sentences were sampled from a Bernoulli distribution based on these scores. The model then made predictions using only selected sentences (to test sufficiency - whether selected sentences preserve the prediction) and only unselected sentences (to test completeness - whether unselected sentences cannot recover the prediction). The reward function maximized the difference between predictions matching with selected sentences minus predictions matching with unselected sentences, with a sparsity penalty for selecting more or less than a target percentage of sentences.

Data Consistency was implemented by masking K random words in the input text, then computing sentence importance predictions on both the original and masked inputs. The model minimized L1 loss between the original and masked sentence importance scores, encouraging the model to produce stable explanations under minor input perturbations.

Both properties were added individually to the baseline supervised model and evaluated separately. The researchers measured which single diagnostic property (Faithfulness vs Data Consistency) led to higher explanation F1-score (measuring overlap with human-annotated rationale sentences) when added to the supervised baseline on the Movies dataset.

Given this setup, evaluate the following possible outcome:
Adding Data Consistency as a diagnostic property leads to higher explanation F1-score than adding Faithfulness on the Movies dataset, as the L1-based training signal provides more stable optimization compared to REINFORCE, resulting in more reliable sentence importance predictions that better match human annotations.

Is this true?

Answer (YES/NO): NO